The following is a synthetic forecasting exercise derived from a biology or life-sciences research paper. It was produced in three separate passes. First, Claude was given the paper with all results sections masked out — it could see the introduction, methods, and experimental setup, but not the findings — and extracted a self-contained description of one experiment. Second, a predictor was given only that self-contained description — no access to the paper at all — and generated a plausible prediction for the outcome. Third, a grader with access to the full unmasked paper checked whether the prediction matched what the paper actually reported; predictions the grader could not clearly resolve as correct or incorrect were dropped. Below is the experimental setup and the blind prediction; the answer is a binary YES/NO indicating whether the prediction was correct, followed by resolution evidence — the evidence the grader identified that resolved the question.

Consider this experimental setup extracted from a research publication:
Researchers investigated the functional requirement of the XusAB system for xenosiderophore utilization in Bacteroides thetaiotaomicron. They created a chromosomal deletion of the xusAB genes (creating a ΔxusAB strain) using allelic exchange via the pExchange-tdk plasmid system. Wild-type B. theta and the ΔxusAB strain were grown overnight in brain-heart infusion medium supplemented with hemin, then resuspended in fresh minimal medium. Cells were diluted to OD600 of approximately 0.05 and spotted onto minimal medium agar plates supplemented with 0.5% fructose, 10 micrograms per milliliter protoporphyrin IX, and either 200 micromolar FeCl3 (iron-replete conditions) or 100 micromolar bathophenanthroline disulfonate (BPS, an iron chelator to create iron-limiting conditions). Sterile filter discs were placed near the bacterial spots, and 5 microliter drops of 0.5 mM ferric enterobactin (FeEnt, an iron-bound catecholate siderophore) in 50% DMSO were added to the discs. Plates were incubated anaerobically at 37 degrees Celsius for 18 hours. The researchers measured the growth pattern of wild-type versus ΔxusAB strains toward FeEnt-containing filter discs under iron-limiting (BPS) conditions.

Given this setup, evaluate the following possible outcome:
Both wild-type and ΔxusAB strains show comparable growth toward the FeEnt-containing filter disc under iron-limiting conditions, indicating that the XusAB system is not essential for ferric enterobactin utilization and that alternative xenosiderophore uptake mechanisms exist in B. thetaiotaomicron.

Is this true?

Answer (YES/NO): NO